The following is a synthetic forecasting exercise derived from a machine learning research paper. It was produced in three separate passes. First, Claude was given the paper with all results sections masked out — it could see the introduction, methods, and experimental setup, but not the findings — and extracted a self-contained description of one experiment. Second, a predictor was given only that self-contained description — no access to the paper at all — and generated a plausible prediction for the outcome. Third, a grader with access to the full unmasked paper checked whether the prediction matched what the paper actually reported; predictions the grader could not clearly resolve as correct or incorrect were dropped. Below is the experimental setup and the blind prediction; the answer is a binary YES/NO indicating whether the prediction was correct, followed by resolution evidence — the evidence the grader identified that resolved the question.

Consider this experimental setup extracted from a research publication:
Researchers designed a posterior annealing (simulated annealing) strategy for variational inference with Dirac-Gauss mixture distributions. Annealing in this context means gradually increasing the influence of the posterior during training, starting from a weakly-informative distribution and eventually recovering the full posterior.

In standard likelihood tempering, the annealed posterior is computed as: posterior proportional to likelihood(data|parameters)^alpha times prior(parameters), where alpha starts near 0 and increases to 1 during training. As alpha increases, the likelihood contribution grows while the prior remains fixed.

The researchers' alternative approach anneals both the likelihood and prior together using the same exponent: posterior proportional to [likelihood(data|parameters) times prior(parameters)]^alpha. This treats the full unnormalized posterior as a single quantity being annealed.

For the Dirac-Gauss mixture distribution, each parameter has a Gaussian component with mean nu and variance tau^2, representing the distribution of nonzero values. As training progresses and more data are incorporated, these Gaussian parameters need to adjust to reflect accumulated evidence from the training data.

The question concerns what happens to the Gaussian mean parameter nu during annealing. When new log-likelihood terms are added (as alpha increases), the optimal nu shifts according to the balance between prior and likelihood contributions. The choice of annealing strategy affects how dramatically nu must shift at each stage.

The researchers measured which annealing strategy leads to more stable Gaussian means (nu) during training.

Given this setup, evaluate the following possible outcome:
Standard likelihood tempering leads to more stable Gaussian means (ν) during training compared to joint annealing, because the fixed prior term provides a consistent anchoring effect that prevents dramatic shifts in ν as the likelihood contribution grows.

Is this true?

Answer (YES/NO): NO